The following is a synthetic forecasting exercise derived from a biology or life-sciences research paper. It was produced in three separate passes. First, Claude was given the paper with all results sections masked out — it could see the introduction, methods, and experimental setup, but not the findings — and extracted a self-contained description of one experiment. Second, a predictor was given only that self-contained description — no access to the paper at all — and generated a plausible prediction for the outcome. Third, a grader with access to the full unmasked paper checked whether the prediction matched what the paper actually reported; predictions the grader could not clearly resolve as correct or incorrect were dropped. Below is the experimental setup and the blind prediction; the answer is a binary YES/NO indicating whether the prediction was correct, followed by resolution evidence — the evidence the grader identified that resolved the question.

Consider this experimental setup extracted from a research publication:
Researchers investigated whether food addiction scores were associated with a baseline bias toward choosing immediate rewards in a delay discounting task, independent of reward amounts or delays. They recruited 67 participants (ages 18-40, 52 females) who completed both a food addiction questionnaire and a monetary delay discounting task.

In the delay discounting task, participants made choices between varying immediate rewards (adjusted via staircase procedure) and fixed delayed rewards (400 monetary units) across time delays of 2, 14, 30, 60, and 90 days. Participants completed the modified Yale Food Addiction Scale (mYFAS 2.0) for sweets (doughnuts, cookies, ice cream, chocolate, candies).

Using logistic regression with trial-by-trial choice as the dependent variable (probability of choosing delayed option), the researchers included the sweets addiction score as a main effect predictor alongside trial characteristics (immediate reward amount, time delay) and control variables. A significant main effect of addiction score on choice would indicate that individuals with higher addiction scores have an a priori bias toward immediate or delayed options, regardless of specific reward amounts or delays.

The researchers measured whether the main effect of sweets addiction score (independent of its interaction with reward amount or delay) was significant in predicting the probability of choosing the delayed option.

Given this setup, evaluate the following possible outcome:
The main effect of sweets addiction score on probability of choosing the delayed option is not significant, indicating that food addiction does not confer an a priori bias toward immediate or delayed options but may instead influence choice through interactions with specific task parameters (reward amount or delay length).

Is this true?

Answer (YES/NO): YES